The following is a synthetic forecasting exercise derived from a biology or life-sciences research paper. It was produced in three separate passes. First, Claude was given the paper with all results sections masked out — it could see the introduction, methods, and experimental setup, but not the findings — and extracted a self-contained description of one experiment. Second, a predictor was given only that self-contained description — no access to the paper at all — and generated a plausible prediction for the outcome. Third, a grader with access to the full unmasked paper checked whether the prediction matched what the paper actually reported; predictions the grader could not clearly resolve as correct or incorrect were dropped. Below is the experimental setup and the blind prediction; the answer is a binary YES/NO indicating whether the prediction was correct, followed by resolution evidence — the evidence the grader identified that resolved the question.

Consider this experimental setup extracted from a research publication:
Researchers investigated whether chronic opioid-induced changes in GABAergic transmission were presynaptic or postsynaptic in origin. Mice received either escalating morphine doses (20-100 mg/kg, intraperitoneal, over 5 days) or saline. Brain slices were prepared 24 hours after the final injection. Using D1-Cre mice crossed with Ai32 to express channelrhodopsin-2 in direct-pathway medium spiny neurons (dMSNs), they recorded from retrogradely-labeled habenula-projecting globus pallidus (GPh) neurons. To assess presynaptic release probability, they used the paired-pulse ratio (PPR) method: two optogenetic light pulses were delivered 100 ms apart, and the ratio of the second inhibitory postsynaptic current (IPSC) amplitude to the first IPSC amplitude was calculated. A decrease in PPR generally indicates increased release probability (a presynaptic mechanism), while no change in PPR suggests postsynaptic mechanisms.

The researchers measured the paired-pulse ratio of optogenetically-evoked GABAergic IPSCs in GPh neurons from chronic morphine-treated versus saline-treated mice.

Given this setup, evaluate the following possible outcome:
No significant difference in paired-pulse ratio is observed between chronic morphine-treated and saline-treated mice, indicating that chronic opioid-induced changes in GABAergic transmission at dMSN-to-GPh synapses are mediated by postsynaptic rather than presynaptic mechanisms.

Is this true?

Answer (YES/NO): NO